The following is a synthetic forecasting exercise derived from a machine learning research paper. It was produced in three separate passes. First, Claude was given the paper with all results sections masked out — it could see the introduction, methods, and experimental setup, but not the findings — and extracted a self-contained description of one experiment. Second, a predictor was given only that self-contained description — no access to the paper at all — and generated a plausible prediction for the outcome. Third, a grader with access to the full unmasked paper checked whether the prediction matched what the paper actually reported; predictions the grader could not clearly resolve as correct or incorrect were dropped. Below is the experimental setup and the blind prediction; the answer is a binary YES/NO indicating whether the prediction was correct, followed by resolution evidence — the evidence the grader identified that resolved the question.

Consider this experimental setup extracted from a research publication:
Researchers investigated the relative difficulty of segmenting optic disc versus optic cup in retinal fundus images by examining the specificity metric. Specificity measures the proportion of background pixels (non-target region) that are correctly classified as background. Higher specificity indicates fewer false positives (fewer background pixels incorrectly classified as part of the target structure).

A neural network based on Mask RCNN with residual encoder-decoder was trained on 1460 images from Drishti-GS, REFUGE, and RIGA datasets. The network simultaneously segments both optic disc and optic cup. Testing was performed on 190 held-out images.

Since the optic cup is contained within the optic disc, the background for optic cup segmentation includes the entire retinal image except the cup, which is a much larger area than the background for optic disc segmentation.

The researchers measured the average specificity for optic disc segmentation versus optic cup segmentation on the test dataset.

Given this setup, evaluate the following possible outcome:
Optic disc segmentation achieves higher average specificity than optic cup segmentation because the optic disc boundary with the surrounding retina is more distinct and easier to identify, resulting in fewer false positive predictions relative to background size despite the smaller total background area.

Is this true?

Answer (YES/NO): YES